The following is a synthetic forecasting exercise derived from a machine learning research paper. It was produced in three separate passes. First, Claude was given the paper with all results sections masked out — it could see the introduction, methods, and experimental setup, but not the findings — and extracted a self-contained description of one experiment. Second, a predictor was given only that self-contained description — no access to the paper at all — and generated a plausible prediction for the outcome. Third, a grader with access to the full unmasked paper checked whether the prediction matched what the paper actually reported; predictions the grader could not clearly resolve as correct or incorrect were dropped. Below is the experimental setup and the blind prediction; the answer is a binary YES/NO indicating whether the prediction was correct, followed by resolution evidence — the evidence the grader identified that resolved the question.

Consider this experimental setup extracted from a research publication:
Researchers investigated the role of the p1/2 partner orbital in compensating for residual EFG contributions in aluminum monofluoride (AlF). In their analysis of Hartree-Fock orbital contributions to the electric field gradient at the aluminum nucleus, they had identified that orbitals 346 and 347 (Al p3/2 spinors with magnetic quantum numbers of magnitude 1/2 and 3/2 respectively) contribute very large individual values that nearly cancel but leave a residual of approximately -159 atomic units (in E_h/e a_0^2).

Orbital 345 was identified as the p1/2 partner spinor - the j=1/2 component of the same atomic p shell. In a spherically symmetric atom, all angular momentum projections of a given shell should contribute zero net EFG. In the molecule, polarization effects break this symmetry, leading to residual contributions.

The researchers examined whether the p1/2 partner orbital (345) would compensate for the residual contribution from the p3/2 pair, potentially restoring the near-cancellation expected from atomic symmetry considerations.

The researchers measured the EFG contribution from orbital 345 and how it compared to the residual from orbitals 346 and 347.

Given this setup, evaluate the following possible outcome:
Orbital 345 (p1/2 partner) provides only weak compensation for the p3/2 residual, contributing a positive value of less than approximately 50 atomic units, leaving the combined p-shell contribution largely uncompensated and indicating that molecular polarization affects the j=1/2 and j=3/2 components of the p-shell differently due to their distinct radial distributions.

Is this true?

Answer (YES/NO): NO